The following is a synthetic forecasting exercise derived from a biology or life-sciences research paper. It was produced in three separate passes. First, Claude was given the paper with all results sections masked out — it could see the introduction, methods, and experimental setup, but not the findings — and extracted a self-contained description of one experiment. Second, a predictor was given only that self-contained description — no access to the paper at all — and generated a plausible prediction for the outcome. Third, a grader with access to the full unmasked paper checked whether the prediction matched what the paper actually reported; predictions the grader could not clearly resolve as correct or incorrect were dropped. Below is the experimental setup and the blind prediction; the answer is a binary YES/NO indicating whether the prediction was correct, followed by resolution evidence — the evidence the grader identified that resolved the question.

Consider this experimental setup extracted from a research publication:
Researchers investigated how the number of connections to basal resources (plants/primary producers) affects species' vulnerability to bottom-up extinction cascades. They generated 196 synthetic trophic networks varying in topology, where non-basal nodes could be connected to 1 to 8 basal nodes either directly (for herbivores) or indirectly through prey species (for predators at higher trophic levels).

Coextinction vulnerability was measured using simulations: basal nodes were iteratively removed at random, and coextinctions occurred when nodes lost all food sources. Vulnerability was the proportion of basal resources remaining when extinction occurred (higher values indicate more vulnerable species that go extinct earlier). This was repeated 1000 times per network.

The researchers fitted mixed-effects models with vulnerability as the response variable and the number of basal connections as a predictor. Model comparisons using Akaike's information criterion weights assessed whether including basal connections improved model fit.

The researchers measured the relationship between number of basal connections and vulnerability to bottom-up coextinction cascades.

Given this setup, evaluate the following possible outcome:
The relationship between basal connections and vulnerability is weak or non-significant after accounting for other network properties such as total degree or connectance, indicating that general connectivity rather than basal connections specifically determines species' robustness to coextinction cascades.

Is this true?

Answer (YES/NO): NO